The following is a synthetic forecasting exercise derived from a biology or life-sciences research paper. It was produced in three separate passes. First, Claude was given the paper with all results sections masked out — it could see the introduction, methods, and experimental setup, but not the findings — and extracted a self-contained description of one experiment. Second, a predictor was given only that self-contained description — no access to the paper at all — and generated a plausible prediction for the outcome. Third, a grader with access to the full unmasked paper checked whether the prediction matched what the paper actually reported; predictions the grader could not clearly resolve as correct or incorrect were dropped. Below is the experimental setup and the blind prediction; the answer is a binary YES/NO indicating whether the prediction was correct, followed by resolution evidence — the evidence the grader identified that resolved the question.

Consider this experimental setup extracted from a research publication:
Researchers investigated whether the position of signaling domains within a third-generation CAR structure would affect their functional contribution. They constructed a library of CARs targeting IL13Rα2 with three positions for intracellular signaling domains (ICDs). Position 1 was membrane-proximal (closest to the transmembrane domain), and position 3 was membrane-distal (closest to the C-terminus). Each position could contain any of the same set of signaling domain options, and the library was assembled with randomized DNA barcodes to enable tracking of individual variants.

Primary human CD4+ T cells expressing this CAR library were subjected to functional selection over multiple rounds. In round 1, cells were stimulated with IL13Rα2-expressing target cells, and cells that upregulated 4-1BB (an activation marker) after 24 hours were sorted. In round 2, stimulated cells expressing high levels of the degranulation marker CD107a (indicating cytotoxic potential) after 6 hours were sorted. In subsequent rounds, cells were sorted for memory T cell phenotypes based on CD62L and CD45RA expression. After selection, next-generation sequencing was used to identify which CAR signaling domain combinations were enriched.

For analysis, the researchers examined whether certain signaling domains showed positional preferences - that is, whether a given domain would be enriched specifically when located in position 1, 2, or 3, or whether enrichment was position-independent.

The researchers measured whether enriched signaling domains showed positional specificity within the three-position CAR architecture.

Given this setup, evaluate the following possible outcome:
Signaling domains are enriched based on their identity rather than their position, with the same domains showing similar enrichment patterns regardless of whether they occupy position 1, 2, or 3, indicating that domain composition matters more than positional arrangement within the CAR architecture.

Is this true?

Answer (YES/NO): NO